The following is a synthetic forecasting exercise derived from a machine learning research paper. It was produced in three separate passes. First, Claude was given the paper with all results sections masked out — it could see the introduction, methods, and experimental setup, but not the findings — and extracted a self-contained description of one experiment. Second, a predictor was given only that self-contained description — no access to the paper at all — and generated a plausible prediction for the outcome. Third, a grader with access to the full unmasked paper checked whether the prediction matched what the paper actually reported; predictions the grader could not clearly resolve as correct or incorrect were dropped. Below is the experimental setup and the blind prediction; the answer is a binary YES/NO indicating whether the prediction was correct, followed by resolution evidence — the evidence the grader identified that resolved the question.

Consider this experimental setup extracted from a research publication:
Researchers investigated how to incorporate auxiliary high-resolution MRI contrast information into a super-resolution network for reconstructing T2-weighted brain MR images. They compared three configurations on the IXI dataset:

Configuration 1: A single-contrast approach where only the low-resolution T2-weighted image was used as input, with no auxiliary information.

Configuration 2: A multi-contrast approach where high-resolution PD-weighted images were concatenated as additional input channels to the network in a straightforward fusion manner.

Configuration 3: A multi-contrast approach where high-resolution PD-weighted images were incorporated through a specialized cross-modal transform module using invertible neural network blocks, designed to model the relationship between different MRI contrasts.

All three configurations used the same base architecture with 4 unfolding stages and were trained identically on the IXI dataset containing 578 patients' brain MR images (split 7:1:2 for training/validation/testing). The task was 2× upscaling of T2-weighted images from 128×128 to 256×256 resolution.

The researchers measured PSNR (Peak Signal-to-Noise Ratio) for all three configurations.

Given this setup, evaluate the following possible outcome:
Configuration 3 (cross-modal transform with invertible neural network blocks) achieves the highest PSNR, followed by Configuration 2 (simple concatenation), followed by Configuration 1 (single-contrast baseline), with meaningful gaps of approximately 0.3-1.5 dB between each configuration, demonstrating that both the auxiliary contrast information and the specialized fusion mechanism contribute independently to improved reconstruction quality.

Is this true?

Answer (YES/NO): YES